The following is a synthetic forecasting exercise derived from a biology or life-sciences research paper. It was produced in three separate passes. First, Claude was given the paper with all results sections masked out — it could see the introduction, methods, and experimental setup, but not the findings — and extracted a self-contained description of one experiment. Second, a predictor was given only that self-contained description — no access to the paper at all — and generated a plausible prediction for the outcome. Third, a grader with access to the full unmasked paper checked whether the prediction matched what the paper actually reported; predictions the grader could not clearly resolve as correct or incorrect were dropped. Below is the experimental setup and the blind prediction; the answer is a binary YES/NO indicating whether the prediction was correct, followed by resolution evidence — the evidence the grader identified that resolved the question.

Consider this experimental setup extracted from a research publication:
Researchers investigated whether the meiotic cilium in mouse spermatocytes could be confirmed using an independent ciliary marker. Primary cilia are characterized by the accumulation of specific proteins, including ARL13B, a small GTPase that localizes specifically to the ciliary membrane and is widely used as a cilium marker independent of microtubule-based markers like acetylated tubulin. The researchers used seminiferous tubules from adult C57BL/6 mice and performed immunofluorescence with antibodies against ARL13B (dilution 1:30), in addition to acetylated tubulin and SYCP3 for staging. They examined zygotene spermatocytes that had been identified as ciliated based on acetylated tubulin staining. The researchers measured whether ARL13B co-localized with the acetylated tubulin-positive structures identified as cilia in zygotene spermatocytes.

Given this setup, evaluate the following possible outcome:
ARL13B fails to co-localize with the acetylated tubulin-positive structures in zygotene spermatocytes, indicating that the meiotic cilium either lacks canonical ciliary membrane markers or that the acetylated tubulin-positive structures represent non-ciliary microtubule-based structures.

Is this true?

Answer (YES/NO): NO